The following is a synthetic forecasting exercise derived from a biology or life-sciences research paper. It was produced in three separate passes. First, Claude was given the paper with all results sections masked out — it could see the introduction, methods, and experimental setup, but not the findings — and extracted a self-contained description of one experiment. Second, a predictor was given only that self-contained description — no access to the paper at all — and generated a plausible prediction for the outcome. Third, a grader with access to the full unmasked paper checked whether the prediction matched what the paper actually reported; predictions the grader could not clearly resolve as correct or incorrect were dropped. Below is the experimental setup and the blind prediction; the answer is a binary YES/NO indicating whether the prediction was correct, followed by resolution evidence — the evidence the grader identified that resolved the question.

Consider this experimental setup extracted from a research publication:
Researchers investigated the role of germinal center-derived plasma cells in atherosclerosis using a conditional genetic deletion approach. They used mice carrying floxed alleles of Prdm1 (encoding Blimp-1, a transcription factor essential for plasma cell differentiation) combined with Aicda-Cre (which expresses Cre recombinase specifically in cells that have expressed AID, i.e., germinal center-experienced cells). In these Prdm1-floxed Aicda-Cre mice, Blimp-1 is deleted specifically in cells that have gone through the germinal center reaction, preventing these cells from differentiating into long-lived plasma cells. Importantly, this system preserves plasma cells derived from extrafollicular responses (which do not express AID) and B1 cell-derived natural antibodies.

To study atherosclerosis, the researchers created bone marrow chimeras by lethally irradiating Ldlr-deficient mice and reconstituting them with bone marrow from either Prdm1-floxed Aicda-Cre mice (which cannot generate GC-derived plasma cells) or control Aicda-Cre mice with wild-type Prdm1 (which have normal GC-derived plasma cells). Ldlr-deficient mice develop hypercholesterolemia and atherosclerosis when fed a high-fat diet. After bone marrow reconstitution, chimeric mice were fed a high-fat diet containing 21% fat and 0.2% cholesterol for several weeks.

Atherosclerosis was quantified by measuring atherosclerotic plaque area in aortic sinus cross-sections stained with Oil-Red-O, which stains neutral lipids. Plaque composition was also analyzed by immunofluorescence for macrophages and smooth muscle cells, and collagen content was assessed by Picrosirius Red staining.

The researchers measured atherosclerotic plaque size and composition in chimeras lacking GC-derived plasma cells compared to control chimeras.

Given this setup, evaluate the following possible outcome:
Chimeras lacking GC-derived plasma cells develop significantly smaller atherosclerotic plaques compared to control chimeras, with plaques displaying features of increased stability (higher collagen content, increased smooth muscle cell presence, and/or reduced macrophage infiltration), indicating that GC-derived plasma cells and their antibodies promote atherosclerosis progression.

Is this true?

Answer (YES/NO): NO